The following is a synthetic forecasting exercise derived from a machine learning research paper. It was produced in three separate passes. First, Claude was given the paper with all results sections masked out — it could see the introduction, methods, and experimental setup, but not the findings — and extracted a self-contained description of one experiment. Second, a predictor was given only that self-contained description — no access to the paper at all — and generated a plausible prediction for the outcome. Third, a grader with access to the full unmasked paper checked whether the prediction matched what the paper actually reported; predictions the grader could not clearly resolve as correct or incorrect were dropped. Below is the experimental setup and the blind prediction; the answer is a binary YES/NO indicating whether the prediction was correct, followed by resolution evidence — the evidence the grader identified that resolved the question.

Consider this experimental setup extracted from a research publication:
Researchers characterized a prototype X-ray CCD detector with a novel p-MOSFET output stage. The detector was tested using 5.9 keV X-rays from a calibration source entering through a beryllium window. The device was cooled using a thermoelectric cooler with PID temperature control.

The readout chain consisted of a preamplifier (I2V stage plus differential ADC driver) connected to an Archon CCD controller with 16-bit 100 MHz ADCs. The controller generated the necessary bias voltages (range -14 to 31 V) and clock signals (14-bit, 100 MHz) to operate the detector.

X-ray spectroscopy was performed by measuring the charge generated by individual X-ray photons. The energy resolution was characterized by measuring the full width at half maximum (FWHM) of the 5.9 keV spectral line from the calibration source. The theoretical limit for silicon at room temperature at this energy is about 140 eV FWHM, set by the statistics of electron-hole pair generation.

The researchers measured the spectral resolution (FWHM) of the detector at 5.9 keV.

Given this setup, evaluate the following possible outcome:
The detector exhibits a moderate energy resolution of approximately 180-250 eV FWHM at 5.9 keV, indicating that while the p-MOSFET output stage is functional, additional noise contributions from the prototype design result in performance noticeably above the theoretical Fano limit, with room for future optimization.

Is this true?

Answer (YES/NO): YES